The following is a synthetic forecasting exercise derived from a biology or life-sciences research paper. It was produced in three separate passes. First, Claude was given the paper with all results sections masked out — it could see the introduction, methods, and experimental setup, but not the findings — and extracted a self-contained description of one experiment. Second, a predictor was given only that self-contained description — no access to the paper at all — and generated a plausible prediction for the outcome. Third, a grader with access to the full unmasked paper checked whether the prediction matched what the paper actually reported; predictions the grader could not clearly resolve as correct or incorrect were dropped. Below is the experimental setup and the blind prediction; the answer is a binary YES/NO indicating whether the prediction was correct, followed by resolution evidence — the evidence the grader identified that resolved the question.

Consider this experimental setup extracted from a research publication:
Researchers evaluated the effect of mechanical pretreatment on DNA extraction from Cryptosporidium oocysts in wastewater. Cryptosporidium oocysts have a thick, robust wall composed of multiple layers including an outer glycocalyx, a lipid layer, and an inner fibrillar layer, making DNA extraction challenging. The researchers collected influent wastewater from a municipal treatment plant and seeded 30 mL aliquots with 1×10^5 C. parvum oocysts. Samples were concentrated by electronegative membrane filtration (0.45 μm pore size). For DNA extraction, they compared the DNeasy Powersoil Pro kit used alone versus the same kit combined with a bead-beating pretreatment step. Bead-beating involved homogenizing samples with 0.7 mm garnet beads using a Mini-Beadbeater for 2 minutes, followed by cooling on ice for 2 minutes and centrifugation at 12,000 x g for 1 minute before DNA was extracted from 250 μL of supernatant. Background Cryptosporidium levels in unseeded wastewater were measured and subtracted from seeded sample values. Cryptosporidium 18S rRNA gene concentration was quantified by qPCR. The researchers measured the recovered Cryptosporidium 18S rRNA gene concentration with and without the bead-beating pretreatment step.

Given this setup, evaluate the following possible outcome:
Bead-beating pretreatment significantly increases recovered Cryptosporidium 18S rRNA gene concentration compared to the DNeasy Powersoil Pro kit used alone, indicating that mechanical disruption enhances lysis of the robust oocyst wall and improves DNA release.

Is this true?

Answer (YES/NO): YES